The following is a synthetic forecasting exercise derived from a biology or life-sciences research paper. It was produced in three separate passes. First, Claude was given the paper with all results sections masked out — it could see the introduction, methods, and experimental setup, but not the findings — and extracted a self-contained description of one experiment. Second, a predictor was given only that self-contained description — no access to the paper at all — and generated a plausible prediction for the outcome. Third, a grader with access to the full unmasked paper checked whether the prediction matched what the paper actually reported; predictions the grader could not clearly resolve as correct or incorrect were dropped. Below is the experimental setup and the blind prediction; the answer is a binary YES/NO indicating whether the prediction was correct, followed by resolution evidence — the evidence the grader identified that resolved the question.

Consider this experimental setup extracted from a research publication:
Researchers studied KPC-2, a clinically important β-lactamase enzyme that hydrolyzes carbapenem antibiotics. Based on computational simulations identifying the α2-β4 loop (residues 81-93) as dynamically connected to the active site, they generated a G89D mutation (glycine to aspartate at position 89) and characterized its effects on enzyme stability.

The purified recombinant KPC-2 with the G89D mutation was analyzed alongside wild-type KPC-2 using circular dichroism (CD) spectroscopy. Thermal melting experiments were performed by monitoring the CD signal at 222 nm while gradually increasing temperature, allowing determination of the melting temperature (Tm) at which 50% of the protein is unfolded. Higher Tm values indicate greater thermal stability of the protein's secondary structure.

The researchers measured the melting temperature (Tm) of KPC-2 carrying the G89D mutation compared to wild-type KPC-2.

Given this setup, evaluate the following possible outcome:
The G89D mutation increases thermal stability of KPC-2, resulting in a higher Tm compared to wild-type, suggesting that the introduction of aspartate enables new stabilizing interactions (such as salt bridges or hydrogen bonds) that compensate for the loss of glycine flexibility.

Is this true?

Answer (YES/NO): YES